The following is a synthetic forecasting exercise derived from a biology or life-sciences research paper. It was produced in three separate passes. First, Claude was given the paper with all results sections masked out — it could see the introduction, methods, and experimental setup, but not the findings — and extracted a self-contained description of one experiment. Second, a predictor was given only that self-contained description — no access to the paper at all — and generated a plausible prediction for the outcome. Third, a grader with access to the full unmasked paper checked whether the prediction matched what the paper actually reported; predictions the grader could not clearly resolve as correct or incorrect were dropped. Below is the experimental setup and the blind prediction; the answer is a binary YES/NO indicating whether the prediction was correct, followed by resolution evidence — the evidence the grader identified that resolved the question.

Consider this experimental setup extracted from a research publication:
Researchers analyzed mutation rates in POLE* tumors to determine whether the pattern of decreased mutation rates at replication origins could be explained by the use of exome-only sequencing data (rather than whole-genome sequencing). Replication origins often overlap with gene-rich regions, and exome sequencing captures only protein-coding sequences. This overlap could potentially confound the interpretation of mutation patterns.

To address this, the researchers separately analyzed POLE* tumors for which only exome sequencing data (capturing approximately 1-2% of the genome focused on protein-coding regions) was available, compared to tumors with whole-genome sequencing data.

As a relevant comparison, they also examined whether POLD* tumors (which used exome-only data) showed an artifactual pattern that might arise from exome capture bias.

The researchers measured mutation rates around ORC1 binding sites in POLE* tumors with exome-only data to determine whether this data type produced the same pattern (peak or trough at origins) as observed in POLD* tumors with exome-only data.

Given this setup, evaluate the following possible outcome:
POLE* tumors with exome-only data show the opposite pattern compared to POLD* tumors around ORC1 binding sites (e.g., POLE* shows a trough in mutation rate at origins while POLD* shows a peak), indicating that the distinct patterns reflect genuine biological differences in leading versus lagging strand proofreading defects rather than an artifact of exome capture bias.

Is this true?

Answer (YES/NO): YES